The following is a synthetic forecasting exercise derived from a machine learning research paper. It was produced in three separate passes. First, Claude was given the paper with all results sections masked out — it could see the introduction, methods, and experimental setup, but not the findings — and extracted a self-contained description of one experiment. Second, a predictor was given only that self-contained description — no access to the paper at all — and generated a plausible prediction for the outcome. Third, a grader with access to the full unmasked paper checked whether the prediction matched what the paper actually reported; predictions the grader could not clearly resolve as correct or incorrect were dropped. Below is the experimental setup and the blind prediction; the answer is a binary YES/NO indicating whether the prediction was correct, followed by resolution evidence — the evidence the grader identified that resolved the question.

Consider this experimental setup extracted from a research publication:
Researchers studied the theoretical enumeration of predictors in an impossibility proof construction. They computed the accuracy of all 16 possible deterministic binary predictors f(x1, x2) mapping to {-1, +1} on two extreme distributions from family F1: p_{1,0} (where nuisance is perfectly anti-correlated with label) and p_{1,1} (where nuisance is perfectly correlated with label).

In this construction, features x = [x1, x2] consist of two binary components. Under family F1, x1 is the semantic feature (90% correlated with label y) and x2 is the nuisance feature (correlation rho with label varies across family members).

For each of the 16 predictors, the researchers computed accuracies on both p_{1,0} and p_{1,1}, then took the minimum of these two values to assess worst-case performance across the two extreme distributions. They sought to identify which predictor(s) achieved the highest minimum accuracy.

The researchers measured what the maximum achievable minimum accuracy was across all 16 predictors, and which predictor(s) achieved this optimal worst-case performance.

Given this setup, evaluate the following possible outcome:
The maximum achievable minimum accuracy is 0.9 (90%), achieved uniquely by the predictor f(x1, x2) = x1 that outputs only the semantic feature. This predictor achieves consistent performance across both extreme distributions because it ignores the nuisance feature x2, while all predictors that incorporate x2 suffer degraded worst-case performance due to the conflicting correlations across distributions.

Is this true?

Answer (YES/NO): YES